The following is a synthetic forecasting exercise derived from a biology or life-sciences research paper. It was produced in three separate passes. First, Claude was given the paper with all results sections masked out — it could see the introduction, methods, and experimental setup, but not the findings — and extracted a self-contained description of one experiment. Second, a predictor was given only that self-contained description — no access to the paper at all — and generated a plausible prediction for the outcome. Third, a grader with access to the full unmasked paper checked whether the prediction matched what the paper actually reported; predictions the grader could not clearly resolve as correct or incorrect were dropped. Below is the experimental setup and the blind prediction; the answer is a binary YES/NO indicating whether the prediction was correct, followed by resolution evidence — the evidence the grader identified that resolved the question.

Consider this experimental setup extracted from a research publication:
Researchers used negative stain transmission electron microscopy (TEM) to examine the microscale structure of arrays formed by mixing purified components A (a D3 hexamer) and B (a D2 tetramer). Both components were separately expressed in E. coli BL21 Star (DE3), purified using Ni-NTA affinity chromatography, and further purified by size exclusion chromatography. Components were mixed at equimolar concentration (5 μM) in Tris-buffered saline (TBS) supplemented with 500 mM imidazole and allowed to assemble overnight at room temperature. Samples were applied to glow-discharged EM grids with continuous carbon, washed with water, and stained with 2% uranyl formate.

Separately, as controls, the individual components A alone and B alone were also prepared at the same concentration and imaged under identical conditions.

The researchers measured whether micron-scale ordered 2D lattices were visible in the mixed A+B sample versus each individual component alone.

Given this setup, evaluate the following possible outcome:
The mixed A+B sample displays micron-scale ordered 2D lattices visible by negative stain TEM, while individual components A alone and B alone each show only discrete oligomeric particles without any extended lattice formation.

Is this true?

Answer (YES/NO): YES